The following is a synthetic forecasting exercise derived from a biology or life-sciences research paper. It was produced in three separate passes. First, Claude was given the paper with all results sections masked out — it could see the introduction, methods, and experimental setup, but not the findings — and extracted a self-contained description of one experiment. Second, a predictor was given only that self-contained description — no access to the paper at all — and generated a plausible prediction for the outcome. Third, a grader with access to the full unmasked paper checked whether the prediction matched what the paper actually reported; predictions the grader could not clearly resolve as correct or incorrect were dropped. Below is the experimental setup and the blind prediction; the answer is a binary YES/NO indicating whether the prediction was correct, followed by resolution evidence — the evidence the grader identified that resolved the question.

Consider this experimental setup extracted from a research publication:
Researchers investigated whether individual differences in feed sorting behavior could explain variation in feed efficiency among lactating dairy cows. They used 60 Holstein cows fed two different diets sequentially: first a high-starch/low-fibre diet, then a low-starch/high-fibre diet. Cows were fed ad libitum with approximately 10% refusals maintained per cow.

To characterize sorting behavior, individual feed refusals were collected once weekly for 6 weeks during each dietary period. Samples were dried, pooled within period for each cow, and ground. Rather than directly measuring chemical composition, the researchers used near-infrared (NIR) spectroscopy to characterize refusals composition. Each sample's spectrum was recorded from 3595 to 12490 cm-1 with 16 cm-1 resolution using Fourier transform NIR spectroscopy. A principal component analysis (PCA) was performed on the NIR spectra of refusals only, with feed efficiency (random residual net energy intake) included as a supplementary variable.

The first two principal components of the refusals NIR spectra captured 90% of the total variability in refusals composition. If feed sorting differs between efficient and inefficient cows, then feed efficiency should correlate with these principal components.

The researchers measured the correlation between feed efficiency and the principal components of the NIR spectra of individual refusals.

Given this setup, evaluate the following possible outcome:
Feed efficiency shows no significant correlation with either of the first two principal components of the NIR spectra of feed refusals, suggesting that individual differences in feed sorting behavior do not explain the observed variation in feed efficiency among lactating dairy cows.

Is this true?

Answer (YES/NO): YES